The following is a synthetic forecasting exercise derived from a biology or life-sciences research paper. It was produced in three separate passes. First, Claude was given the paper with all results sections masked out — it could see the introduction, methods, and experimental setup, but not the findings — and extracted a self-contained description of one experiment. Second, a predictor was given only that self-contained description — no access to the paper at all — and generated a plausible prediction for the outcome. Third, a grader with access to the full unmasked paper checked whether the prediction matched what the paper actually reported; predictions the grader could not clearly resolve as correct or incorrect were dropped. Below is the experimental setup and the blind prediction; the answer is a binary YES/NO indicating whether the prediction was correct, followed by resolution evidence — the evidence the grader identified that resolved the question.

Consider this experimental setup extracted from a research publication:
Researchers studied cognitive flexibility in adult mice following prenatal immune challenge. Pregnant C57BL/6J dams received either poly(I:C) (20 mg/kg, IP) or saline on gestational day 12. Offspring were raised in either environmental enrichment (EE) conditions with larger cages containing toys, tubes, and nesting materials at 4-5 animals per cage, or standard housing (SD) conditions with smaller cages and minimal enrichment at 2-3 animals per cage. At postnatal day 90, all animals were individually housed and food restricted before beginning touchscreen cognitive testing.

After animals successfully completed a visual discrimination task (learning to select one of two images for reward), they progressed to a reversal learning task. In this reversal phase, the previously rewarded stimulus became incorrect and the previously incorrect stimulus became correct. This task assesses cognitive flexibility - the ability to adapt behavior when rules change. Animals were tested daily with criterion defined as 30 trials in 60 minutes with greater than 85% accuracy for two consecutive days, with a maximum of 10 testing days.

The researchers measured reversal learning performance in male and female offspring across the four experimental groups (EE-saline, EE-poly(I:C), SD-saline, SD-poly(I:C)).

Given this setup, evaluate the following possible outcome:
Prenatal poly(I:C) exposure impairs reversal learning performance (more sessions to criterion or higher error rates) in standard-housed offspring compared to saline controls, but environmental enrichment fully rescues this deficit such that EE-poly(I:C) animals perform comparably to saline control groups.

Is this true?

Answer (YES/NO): NO